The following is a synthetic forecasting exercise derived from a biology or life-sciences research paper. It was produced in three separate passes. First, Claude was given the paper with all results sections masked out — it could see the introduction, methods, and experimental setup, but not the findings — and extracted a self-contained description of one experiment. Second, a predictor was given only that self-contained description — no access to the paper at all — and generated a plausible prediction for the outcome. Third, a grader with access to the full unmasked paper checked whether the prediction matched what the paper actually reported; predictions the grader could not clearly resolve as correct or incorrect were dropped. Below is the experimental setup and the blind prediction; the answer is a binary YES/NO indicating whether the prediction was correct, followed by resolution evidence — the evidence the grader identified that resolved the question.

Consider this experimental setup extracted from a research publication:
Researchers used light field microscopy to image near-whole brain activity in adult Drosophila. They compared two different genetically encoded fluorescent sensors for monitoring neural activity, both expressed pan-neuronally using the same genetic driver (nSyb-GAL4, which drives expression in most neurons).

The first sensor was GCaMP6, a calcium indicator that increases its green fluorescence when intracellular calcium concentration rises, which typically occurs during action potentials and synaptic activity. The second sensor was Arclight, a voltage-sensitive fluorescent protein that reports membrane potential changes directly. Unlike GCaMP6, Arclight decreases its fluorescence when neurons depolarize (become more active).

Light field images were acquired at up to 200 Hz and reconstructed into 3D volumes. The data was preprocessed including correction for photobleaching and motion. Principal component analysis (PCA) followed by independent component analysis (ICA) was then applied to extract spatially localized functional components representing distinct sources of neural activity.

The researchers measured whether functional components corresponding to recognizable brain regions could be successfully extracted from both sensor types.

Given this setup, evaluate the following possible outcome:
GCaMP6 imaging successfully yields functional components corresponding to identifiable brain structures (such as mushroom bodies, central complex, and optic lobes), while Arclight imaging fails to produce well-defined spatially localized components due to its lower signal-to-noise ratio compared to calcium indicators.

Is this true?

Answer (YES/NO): NO